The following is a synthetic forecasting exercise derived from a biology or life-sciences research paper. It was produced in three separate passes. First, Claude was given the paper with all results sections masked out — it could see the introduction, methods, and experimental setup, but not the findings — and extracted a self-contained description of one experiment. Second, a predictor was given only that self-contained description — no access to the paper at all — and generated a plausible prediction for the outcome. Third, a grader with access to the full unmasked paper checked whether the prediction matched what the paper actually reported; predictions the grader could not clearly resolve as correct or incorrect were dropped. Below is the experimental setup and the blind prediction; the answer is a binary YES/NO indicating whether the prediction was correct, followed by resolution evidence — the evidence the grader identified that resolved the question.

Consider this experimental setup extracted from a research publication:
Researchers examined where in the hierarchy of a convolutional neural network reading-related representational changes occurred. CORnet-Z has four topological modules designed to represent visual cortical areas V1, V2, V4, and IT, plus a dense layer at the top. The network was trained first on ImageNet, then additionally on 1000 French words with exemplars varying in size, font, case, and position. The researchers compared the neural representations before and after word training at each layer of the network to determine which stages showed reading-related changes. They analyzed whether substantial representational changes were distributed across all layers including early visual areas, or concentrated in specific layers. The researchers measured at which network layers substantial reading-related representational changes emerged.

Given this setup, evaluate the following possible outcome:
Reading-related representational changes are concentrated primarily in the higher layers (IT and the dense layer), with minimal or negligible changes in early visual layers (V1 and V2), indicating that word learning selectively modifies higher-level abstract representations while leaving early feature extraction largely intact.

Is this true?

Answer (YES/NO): NO